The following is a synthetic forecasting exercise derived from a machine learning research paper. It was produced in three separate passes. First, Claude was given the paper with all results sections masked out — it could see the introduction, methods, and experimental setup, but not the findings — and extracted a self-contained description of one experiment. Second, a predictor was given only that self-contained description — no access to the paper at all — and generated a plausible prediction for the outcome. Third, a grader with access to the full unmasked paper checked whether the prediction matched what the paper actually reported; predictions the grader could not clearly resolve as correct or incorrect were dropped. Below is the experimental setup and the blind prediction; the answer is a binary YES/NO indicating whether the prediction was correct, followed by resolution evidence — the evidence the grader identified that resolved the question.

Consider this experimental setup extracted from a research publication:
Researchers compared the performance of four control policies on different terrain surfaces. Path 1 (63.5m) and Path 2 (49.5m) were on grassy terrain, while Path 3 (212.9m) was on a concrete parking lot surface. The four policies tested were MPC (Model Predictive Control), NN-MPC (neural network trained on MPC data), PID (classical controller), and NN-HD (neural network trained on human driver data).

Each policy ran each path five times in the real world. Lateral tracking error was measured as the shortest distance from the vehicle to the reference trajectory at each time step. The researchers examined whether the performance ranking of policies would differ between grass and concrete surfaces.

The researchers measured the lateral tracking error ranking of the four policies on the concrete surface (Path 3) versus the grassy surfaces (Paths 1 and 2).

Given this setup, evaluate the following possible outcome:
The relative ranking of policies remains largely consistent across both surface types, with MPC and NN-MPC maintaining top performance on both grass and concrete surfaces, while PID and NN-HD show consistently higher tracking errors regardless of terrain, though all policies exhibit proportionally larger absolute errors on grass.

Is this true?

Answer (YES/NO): NO